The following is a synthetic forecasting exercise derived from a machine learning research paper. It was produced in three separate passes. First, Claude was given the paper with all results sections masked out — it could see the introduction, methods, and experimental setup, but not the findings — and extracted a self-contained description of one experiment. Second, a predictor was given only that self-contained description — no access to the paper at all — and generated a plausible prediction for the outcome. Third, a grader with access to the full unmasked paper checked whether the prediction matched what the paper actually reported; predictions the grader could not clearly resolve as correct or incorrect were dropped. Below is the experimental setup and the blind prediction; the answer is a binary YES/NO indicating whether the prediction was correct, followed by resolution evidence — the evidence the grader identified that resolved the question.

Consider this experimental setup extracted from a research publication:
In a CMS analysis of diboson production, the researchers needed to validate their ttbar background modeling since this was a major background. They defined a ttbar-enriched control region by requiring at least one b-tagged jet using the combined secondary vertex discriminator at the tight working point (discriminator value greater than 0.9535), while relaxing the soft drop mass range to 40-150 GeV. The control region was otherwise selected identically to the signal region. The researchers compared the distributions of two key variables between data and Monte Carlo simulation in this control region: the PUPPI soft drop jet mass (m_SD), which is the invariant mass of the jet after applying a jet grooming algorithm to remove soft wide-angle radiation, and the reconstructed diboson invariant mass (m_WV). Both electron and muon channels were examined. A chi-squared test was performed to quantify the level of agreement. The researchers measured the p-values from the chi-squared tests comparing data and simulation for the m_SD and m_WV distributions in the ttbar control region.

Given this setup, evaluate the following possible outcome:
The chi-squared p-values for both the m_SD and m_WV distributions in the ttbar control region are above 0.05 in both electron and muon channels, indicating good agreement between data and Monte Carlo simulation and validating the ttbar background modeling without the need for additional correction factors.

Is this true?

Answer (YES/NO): YES